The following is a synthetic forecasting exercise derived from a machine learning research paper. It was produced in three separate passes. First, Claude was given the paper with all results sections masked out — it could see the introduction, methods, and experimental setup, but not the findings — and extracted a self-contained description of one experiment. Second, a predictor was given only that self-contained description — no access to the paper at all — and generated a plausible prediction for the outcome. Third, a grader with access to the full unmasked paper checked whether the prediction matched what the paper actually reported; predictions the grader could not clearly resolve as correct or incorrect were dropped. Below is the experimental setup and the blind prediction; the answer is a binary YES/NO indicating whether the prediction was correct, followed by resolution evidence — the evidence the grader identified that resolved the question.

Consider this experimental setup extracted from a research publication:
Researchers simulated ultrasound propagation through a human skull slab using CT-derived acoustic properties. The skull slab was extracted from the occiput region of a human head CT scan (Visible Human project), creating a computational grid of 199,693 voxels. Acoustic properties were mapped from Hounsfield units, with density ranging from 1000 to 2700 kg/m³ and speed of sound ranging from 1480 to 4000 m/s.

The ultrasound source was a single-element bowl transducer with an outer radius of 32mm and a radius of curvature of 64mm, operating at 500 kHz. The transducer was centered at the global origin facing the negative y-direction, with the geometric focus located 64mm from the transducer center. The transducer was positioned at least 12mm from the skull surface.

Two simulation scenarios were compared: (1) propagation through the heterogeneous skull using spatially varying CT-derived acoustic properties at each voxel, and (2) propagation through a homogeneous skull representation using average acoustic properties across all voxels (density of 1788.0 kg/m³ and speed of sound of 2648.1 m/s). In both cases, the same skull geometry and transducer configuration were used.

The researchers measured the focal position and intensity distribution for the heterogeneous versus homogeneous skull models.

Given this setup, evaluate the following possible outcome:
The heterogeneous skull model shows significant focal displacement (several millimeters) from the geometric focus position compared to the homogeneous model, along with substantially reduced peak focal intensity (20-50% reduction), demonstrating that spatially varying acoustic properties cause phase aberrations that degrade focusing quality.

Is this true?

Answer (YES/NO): YES